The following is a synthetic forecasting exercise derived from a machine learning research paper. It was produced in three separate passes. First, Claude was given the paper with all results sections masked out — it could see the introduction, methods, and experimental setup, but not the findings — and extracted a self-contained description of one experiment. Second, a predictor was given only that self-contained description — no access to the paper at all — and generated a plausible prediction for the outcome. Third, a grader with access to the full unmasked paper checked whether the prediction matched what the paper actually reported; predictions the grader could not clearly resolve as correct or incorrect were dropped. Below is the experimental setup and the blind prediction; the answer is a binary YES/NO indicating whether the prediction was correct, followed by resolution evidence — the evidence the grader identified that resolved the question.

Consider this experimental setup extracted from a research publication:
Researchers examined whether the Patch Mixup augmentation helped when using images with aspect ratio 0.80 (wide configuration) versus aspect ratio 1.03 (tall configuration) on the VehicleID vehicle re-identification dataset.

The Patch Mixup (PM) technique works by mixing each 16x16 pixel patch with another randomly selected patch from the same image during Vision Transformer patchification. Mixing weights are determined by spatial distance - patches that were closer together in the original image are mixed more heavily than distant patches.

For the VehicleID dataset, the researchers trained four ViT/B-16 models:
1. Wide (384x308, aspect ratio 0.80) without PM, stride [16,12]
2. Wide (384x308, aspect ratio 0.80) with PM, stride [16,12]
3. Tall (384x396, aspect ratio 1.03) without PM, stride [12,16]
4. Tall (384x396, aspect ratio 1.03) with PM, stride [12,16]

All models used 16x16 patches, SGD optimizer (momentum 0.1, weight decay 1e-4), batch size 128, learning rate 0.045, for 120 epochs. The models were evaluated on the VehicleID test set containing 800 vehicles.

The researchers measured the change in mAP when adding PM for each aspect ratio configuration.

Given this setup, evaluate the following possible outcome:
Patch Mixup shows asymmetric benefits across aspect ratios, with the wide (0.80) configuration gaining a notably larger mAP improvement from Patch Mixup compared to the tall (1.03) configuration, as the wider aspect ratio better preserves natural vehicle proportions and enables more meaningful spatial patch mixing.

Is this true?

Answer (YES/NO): NO